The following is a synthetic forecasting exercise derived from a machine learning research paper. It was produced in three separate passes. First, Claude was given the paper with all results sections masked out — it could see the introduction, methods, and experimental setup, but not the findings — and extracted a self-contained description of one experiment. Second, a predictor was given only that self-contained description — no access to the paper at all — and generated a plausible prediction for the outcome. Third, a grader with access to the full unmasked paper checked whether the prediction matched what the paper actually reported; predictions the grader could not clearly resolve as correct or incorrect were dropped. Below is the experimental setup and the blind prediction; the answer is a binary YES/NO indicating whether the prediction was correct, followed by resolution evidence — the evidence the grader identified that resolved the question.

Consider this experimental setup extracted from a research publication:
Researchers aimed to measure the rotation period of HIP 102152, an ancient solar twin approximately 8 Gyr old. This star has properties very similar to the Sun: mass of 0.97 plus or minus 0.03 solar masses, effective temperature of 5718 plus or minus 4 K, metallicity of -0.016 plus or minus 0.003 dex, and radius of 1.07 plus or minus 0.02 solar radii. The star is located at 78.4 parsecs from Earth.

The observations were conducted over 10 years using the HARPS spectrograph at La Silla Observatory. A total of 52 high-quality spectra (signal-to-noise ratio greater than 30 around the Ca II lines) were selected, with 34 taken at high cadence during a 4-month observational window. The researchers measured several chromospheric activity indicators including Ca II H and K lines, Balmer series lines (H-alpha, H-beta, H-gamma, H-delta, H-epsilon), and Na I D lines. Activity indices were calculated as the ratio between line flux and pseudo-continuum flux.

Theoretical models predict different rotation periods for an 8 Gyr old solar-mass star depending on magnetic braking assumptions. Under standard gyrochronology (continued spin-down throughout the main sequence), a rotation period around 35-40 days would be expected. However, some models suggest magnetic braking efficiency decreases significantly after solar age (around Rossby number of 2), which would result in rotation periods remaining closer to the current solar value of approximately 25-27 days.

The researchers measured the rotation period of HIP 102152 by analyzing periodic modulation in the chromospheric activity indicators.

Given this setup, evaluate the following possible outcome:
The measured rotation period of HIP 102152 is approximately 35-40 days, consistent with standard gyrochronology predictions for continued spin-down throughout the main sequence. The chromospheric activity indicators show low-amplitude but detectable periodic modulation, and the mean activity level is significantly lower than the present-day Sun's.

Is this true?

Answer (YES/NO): YES